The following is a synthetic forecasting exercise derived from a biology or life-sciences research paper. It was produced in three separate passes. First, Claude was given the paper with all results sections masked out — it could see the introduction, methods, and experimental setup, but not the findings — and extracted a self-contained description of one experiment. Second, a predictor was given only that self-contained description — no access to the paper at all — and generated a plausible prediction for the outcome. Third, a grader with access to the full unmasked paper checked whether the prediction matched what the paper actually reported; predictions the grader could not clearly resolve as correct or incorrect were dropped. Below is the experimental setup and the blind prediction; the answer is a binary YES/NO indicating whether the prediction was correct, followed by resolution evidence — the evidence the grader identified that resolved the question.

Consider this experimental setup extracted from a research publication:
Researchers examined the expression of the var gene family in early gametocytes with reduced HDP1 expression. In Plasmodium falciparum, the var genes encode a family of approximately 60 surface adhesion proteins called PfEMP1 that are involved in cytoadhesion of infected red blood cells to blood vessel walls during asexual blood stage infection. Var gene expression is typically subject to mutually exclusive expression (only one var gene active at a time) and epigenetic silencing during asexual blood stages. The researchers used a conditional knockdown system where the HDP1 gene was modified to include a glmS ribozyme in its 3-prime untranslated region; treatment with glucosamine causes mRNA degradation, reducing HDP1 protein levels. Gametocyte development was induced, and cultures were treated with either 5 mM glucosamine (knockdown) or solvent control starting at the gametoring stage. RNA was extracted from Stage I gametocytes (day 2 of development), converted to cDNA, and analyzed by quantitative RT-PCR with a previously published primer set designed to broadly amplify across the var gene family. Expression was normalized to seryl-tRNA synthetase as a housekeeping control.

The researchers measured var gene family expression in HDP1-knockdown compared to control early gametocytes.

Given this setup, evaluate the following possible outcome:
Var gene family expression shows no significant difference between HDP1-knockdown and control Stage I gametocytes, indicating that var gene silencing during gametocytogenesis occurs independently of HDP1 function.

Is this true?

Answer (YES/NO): NO